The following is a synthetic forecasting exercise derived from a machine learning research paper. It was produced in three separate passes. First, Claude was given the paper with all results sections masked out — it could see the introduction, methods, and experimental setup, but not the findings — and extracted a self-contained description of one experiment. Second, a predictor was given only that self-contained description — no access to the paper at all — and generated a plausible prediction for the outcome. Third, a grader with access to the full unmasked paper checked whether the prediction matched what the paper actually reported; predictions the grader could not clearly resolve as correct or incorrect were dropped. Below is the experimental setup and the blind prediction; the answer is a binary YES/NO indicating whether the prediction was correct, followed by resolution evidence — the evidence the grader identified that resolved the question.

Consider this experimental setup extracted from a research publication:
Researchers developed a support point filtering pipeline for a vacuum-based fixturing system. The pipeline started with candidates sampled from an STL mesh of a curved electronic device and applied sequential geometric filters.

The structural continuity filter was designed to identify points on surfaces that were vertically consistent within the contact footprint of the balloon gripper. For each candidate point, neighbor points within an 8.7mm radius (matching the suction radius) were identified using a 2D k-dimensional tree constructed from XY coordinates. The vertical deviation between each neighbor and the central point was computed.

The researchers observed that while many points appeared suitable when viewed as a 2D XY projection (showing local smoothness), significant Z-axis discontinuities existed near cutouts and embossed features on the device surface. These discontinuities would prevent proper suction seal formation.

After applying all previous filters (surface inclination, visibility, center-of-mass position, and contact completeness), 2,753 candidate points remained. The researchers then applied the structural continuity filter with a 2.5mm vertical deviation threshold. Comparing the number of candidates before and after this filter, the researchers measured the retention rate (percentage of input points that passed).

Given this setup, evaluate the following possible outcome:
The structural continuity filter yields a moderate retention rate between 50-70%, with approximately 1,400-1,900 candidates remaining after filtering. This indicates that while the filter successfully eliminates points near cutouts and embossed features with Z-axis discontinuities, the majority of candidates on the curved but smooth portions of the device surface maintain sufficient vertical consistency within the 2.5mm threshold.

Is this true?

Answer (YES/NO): NO